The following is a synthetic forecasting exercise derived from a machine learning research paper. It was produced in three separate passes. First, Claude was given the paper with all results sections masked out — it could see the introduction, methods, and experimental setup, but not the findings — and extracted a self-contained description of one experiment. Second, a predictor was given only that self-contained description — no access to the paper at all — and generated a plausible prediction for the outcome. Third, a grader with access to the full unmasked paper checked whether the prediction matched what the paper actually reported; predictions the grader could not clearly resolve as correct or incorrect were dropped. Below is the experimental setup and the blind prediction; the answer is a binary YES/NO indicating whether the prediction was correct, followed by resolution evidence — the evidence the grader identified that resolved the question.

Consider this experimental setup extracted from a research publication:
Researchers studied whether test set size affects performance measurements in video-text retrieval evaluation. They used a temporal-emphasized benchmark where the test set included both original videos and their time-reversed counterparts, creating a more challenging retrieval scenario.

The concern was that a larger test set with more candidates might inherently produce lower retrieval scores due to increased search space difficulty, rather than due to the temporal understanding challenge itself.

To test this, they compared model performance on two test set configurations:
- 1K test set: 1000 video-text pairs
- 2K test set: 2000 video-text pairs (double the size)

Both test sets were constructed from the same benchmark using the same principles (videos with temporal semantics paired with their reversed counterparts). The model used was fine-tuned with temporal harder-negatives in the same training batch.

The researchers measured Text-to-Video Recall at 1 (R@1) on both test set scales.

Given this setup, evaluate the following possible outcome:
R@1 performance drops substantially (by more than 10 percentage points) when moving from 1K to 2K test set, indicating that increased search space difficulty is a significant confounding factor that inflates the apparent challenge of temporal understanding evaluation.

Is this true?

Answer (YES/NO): NO